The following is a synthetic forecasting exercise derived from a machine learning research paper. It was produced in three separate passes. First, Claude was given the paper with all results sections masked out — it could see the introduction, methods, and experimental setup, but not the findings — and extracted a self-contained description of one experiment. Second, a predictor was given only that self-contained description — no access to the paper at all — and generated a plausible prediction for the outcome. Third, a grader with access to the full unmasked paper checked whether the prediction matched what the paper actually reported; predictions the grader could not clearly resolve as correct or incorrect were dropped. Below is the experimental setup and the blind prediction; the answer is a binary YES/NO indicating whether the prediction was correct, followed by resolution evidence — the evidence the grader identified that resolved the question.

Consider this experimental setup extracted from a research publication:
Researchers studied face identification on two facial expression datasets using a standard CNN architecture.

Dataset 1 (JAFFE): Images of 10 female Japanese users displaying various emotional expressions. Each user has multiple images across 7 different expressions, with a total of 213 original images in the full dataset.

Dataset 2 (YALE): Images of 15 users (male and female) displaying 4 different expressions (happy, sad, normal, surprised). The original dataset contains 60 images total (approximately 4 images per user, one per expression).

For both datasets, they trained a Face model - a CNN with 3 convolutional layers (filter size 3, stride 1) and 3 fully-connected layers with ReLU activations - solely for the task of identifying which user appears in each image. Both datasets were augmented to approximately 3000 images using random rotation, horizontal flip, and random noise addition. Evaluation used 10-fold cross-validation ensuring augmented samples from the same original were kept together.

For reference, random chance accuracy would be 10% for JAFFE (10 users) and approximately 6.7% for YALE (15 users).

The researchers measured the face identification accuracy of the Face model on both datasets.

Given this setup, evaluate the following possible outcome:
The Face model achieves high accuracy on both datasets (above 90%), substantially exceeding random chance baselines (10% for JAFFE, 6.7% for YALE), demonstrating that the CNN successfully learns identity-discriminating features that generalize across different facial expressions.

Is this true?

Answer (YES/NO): NO